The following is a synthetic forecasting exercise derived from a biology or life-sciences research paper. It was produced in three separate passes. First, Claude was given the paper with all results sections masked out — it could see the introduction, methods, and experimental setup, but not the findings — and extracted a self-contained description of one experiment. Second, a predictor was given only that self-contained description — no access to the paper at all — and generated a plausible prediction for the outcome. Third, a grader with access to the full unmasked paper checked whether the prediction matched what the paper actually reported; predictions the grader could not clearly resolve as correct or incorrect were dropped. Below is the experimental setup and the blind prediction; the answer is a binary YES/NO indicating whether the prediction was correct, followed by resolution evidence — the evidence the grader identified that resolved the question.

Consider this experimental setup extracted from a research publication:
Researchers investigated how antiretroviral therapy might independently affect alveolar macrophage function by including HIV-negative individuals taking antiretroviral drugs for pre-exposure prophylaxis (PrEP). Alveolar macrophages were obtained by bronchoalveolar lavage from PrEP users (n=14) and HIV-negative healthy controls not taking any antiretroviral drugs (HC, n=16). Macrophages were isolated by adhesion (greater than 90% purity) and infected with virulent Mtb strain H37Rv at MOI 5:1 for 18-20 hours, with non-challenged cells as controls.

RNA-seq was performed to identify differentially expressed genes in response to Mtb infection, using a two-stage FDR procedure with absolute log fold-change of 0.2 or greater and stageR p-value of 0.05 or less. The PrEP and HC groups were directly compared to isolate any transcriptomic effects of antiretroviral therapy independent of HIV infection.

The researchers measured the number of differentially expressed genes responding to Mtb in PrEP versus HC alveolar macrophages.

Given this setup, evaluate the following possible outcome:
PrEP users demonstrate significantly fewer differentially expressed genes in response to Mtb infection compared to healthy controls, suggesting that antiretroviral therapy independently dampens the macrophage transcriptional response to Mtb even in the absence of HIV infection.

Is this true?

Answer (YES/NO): YES